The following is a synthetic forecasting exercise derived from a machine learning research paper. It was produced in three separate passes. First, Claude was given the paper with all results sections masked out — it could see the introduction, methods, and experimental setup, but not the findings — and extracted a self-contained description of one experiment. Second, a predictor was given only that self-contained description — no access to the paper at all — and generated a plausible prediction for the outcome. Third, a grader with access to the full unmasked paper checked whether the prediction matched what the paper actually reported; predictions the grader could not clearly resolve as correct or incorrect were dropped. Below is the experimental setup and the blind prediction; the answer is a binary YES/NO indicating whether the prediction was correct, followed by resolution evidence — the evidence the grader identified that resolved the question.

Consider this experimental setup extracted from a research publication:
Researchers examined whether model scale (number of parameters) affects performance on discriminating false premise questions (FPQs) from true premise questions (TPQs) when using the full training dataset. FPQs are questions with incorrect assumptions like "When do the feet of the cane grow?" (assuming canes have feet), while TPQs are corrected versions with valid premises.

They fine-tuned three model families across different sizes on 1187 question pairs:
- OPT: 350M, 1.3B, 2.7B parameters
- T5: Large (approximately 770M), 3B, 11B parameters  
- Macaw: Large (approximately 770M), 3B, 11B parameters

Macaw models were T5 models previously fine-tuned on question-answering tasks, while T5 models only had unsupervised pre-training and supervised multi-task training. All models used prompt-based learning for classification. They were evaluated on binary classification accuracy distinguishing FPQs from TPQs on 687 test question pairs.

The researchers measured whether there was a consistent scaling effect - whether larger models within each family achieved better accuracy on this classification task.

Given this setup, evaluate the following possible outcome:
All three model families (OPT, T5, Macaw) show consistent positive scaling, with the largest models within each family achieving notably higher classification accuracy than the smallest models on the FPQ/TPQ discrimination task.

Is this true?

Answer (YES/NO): YES